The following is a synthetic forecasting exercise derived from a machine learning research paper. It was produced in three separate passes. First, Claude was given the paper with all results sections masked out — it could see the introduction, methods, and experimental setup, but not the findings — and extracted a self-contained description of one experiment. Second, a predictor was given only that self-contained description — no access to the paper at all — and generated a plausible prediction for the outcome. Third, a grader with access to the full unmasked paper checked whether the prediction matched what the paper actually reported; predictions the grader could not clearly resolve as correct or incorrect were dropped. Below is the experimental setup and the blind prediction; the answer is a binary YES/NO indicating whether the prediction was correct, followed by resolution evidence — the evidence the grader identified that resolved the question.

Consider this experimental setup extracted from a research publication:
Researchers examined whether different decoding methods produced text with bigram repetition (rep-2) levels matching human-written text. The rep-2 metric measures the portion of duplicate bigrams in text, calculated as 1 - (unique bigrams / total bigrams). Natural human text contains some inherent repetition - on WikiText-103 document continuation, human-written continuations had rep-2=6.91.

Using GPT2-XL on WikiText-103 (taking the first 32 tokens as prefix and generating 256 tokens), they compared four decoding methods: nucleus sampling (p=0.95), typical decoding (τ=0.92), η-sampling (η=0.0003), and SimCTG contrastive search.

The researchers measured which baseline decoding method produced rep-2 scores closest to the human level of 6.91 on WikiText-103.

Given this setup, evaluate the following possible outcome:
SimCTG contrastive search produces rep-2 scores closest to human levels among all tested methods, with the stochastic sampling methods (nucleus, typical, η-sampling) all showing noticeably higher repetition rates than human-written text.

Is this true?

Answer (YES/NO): NO